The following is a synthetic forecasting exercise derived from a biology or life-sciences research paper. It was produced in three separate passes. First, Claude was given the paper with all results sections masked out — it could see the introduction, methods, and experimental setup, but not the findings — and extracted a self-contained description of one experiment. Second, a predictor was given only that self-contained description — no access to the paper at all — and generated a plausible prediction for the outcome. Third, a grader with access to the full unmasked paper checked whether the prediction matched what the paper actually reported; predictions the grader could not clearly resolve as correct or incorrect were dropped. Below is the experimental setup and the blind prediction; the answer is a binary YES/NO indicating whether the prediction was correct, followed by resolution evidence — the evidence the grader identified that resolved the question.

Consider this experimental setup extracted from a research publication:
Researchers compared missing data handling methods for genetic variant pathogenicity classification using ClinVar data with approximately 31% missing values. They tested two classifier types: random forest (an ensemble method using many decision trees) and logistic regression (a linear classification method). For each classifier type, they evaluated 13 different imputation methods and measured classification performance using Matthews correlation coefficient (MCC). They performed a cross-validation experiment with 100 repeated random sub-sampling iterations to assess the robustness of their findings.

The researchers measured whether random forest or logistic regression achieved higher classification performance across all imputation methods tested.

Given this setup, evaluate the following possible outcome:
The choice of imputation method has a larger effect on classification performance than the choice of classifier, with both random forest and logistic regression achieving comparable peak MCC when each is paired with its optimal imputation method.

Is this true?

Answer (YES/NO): NO